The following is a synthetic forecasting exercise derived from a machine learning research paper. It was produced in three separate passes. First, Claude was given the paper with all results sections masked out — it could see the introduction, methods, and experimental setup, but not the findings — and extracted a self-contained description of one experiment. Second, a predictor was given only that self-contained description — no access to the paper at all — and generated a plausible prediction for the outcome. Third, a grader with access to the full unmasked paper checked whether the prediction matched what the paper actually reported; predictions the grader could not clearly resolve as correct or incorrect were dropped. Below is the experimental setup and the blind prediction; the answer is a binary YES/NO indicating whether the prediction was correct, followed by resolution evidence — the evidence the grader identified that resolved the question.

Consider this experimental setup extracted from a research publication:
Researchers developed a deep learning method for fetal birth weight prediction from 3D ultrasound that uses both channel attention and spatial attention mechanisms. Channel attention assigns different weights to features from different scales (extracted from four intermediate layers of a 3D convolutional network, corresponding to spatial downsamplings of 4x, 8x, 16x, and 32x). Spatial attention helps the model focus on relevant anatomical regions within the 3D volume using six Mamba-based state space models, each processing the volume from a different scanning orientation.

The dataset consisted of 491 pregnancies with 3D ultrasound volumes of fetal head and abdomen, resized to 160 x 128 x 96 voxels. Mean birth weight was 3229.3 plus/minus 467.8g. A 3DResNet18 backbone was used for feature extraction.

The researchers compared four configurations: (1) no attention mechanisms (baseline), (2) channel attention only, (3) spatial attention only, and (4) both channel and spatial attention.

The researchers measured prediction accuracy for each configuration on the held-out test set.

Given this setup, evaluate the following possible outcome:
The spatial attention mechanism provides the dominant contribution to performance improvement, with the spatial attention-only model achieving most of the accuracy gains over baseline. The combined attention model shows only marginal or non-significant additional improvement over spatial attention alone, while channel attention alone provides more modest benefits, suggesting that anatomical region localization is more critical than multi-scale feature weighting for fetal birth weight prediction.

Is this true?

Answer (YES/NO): NO